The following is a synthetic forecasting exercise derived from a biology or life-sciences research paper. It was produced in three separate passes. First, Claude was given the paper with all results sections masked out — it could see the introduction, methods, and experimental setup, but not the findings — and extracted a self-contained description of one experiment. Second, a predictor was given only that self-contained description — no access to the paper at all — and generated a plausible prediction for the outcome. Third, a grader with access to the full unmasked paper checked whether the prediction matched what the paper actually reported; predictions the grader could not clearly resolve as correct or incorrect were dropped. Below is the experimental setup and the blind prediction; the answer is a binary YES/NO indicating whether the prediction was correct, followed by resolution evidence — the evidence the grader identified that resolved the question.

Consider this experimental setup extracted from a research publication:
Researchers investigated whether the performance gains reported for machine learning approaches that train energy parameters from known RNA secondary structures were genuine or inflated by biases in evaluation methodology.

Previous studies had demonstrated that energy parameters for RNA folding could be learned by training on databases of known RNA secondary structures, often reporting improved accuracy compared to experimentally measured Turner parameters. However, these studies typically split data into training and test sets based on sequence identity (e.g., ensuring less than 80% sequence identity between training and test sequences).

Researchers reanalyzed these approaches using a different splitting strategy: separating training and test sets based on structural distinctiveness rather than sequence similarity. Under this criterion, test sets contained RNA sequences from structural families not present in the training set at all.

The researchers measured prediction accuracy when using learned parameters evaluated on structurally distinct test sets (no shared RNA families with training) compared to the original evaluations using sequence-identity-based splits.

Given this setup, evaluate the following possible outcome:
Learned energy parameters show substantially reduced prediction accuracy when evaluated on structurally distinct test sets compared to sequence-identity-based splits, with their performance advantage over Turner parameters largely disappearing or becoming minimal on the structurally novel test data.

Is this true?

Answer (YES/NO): YES